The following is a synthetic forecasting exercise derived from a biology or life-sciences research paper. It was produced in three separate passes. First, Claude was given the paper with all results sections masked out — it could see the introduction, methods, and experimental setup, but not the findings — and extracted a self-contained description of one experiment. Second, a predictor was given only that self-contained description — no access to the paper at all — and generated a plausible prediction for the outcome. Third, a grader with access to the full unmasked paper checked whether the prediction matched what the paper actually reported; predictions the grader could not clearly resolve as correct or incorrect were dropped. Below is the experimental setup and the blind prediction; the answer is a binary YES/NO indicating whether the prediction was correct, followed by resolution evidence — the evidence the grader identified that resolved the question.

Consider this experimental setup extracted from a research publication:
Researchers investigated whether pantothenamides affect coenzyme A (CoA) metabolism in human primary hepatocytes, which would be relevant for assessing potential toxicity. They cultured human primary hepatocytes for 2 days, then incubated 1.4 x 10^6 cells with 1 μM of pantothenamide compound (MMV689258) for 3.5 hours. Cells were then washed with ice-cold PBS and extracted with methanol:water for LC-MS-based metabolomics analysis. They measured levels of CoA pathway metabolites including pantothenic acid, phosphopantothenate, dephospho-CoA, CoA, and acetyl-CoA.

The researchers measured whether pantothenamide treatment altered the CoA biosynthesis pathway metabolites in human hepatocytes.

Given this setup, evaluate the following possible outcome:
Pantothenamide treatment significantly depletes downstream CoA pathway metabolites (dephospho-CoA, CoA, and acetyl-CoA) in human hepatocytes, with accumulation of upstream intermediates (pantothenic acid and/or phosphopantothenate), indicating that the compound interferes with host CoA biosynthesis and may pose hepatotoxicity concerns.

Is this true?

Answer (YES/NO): NO